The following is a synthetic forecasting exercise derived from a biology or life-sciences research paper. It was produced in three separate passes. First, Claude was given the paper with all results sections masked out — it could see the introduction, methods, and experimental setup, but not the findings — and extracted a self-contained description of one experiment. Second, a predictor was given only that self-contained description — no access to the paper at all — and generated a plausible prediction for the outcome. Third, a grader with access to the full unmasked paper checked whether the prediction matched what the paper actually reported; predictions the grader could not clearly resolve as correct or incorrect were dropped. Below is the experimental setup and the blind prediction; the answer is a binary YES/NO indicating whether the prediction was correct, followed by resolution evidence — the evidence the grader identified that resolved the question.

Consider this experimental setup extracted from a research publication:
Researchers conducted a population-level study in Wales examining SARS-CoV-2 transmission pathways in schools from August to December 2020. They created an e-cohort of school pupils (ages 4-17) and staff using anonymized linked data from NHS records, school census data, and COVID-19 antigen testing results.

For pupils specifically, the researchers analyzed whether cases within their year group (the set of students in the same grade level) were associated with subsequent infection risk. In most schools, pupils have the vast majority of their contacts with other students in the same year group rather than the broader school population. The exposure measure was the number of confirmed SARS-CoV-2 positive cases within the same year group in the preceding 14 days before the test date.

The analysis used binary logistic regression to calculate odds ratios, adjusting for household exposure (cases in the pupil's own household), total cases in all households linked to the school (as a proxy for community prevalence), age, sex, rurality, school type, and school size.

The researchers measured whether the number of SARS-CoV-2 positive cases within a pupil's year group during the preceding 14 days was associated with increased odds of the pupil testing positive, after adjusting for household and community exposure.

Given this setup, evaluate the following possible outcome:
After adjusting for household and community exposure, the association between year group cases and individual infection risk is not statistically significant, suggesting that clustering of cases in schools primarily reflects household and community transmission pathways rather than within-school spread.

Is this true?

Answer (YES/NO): NO